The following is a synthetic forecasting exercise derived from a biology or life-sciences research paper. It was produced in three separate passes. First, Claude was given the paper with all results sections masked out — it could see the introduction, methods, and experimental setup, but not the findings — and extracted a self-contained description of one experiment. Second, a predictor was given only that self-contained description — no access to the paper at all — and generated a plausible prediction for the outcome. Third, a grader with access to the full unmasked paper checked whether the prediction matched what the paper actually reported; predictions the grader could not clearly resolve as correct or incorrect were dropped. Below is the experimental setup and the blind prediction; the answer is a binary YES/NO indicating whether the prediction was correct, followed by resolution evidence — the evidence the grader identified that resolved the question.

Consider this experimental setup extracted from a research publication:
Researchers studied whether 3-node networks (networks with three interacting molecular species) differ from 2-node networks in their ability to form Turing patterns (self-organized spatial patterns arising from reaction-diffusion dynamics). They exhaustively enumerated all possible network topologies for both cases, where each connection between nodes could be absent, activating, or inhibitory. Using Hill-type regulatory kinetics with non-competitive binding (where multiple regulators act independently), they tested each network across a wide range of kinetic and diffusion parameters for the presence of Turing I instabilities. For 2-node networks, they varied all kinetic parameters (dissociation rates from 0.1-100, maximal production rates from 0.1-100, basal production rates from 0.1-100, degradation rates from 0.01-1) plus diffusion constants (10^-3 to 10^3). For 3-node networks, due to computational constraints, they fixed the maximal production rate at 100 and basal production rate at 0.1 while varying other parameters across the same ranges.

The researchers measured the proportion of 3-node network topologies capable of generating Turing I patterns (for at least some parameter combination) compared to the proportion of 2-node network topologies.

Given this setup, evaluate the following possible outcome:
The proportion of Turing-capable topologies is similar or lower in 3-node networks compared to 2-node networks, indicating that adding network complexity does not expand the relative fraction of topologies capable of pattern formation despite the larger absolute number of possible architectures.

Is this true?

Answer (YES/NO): NO